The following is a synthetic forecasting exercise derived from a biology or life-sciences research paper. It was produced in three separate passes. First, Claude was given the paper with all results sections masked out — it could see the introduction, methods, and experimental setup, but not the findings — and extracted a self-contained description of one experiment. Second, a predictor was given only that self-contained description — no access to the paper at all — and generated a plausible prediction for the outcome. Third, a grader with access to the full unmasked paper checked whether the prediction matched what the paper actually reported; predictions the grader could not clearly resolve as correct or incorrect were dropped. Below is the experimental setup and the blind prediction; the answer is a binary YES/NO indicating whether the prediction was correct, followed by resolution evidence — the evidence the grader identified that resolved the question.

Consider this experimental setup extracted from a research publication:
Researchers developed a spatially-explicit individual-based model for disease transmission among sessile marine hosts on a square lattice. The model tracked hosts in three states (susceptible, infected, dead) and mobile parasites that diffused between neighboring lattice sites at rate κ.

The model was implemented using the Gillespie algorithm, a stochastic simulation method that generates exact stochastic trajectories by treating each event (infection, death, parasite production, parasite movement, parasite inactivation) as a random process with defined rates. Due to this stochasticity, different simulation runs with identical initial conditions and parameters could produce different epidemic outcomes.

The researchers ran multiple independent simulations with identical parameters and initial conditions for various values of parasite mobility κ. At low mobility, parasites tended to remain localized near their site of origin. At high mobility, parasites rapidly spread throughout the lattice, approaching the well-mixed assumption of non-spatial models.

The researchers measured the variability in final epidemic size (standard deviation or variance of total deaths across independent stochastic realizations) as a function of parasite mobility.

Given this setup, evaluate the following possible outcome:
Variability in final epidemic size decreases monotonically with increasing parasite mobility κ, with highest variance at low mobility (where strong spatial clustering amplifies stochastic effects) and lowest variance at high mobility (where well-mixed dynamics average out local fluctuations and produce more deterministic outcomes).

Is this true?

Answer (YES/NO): NO